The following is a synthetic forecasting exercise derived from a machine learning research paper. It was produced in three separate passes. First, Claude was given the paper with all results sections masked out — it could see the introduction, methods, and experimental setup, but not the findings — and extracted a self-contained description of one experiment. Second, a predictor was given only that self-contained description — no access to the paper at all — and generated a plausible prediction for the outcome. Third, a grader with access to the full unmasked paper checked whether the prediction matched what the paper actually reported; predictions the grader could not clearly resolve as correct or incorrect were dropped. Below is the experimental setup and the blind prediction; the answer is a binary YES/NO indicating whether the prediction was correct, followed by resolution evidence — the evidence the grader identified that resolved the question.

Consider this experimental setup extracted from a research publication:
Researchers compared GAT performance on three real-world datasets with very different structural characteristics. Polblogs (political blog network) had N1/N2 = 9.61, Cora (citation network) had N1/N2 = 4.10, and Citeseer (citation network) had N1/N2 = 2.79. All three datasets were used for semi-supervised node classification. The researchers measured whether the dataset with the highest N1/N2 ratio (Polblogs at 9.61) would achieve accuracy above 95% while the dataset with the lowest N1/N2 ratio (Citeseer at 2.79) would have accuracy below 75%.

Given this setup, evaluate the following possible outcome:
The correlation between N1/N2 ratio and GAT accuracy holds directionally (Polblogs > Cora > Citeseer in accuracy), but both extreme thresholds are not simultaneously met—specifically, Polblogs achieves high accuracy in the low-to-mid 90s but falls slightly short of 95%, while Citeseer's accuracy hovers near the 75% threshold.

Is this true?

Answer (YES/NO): NO